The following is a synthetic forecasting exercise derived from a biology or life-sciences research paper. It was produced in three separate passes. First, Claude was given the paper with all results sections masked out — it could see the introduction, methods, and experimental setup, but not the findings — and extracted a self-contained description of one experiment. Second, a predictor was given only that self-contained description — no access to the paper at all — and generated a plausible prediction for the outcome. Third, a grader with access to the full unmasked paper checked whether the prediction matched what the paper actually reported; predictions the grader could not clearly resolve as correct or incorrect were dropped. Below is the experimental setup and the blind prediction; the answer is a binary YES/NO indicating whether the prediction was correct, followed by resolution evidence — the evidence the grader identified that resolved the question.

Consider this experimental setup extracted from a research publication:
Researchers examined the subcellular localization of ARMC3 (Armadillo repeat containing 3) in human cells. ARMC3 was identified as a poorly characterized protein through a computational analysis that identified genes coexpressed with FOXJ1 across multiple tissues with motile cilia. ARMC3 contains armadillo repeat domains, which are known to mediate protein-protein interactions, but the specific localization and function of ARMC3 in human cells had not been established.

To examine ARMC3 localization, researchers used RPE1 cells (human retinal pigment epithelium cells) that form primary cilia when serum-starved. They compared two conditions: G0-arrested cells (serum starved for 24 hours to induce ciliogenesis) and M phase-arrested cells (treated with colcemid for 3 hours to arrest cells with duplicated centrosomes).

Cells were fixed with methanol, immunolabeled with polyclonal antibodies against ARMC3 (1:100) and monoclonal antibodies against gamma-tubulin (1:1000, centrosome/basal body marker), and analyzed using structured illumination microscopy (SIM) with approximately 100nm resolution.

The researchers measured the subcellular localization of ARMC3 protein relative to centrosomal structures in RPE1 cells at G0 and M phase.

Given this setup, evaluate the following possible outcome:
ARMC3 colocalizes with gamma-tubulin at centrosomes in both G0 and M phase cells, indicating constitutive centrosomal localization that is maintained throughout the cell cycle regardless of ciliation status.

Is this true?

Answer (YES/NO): NO